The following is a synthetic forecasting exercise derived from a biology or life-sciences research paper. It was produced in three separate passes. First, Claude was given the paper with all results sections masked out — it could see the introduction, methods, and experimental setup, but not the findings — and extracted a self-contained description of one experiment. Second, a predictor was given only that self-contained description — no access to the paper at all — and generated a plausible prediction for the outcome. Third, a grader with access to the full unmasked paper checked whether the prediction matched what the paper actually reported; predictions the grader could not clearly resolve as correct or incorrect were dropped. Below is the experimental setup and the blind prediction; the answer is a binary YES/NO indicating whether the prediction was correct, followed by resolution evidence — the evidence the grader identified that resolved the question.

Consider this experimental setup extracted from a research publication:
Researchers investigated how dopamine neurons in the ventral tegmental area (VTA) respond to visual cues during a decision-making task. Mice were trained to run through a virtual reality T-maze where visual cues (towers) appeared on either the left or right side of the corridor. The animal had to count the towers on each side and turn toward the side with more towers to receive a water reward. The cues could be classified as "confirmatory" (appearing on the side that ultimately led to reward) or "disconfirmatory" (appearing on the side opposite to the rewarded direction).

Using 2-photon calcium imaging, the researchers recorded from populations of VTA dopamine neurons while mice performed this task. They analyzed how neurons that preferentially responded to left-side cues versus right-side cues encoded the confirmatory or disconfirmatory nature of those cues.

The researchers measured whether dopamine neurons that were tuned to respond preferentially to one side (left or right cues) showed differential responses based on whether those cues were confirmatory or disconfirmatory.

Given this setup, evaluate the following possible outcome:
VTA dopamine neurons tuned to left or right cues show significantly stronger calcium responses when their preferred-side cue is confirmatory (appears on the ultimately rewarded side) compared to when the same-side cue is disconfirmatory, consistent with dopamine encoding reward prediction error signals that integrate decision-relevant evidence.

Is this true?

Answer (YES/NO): YES